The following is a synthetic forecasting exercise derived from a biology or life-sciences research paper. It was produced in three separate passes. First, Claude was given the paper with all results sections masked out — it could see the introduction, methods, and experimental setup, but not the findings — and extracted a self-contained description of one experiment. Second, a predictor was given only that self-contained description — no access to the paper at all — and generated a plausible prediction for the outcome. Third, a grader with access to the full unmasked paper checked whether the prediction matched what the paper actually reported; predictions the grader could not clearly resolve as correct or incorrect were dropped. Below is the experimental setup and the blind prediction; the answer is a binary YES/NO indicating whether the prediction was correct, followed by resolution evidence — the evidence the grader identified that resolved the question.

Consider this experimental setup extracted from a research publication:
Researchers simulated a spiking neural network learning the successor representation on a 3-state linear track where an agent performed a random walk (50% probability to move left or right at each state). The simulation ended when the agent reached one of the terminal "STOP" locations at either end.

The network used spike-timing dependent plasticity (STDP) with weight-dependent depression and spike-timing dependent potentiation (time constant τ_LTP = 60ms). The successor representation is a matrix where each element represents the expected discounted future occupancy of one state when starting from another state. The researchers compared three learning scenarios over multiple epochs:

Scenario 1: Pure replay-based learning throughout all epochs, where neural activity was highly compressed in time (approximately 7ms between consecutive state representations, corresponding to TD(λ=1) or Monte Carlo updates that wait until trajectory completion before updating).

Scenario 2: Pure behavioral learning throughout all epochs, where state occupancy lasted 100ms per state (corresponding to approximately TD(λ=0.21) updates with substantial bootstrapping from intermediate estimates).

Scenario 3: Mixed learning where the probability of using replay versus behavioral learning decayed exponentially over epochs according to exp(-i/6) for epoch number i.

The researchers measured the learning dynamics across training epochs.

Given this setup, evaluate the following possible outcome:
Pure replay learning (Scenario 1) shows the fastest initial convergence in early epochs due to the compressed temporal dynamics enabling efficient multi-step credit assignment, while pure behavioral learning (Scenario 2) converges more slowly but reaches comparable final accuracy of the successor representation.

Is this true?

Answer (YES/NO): NO